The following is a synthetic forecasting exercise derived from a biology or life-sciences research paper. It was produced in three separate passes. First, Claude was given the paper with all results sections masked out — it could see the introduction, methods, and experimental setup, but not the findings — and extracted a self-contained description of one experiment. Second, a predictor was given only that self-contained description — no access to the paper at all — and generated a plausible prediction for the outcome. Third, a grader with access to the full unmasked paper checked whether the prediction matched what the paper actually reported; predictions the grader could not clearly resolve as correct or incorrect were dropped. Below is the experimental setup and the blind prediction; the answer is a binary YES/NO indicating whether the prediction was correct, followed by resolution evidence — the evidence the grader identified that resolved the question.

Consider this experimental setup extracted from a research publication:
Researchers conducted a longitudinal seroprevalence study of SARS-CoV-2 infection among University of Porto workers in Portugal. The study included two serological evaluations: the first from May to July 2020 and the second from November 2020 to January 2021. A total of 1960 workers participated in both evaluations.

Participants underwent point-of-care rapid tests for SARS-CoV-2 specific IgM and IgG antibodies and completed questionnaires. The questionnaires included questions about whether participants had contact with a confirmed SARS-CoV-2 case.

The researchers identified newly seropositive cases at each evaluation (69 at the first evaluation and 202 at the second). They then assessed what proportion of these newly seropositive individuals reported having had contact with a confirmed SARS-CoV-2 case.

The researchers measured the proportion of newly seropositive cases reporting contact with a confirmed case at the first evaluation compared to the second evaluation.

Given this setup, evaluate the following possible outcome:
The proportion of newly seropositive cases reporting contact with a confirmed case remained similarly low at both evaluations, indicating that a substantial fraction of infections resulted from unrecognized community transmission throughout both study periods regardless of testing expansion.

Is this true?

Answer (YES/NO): NO